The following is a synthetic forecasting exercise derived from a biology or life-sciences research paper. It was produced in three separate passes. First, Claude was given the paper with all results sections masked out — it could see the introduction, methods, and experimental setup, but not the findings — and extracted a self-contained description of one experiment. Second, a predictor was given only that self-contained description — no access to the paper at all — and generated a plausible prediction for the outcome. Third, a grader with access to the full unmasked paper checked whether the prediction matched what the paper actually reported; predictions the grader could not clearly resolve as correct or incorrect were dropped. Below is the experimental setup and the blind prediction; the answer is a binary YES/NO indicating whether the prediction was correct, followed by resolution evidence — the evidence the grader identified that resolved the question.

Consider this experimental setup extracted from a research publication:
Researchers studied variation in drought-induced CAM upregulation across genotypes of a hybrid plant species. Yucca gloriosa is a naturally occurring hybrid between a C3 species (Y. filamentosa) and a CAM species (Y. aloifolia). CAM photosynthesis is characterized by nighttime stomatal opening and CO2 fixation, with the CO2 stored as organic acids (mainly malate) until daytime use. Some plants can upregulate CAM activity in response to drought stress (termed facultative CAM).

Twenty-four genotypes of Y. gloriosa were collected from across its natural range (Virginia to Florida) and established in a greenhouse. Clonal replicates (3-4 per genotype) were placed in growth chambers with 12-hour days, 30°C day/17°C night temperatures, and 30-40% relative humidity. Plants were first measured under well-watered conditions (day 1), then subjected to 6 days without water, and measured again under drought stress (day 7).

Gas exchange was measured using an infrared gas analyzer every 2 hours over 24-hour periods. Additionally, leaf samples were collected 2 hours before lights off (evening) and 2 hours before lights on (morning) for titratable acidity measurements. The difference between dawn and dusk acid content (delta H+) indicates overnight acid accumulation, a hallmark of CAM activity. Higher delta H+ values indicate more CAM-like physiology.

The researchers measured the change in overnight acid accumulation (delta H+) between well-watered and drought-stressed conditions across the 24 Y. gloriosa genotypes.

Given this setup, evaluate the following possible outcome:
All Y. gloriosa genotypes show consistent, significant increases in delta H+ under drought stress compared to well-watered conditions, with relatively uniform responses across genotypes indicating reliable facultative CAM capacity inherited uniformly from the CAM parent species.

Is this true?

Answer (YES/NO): NO